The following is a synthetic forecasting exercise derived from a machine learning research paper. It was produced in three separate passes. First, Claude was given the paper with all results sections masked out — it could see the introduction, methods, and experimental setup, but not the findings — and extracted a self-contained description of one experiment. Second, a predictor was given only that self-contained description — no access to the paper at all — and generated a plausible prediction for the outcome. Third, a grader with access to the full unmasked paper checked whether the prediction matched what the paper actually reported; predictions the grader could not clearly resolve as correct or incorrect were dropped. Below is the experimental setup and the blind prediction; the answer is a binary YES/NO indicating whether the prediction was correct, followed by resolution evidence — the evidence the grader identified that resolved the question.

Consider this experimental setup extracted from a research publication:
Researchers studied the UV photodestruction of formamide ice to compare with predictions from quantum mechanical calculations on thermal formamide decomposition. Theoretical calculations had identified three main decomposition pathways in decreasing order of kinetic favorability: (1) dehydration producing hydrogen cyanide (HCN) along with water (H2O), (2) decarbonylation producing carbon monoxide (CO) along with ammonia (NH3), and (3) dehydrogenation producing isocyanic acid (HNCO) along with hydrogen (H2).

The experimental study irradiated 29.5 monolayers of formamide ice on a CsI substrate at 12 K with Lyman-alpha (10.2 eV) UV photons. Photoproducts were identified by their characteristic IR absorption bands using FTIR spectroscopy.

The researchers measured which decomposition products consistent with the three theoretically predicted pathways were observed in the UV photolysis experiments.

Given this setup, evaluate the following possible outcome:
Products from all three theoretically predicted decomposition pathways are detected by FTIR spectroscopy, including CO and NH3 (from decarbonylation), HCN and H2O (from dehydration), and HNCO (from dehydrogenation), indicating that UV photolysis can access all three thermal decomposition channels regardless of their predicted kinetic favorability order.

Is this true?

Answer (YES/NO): NO